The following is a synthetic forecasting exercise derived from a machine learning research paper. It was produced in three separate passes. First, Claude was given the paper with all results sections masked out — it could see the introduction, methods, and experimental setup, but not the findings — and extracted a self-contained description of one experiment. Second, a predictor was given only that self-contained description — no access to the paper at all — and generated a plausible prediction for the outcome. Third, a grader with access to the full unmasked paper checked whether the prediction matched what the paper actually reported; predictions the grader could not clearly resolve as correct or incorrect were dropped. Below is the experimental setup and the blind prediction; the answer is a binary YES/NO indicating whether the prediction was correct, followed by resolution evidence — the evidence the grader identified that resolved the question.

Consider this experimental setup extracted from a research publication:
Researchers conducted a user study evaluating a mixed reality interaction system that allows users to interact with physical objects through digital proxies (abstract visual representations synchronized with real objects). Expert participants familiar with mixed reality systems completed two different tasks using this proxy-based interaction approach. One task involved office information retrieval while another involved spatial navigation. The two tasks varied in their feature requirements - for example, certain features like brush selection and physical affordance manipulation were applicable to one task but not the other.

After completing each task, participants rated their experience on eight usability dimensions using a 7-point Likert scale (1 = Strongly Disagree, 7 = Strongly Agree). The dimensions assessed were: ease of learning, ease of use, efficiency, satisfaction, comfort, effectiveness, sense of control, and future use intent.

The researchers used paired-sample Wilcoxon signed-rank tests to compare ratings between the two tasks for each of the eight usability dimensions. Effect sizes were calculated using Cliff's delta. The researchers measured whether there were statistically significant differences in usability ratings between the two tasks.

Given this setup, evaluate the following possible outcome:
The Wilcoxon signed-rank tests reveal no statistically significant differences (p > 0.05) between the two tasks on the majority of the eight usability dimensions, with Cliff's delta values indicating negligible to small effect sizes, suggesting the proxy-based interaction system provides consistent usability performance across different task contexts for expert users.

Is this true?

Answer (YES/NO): YES